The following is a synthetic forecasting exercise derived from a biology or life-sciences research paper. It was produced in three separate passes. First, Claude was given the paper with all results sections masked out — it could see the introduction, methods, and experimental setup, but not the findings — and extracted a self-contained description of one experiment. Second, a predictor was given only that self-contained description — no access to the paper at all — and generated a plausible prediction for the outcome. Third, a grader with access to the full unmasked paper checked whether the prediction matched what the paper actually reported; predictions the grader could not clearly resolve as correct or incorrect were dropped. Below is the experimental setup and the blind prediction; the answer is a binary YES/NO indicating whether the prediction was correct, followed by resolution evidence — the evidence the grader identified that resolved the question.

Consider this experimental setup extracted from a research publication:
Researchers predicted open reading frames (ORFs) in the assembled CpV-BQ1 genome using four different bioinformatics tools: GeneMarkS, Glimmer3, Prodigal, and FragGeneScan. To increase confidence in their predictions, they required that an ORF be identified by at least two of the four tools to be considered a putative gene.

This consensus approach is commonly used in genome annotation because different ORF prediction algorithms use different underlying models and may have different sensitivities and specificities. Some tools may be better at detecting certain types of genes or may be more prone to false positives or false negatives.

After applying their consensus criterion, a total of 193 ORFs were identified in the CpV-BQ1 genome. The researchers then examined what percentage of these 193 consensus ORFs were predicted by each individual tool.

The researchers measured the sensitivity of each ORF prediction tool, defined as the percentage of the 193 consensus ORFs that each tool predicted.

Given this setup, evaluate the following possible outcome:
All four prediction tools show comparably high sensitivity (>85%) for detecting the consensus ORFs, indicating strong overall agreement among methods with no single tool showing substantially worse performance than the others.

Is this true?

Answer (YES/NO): NO